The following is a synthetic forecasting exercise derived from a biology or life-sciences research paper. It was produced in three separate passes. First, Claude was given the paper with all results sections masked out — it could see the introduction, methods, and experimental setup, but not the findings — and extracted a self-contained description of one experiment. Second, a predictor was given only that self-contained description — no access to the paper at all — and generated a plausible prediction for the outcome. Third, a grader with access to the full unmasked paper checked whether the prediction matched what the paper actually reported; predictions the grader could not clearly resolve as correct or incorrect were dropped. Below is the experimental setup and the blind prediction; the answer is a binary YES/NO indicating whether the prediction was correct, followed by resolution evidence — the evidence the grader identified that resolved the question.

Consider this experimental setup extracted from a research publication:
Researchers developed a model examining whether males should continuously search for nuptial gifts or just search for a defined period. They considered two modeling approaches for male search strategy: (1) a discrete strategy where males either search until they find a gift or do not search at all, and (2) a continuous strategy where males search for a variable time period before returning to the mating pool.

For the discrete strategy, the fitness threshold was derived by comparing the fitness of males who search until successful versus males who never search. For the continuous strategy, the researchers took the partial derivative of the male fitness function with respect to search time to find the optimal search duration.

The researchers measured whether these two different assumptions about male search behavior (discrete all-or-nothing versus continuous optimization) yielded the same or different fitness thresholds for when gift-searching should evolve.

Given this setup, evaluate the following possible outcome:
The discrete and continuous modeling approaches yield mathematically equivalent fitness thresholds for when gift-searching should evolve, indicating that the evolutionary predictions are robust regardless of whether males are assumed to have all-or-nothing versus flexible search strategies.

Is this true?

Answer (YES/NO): YES